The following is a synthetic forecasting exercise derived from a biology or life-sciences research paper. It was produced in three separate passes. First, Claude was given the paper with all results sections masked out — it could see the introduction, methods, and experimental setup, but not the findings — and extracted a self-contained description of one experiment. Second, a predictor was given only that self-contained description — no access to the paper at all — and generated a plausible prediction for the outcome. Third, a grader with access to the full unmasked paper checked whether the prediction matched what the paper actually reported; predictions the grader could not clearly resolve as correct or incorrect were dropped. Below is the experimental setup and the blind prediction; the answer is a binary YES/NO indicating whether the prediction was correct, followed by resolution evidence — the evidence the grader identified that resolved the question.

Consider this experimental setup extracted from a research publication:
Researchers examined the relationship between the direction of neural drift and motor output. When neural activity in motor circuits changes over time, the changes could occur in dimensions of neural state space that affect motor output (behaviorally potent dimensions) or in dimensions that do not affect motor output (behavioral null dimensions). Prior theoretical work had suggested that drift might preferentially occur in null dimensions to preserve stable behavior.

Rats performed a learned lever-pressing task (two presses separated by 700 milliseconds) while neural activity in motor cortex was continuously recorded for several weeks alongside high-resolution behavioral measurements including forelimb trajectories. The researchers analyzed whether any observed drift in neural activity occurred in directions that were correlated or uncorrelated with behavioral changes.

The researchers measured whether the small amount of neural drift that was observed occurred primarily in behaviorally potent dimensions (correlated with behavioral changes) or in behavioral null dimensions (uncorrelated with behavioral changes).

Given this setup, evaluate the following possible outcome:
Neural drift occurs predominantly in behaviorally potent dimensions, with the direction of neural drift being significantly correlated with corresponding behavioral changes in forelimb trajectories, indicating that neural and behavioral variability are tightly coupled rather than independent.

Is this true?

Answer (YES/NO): YES